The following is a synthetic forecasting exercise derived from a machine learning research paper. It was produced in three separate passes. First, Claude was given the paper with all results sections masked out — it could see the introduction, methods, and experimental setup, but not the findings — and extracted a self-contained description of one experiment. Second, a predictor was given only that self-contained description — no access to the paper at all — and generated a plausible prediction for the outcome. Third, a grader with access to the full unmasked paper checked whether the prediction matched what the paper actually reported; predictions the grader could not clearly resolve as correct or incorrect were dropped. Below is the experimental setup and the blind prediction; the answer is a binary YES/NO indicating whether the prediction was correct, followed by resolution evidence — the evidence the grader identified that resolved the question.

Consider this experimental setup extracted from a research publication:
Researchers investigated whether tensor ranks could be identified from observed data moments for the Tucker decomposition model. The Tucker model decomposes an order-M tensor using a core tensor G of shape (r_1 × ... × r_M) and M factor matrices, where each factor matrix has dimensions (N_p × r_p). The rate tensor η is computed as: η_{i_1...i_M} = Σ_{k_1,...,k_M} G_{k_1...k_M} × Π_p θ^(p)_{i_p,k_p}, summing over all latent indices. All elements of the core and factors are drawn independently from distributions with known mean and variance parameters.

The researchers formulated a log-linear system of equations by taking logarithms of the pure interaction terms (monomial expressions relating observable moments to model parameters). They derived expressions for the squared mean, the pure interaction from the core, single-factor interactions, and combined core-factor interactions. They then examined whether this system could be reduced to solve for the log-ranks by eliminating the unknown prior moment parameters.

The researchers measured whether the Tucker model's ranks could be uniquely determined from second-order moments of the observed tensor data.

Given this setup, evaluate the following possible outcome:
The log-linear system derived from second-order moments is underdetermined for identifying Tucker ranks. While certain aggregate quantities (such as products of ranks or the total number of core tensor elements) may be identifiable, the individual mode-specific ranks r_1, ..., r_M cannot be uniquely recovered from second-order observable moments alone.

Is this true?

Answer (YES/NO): YES